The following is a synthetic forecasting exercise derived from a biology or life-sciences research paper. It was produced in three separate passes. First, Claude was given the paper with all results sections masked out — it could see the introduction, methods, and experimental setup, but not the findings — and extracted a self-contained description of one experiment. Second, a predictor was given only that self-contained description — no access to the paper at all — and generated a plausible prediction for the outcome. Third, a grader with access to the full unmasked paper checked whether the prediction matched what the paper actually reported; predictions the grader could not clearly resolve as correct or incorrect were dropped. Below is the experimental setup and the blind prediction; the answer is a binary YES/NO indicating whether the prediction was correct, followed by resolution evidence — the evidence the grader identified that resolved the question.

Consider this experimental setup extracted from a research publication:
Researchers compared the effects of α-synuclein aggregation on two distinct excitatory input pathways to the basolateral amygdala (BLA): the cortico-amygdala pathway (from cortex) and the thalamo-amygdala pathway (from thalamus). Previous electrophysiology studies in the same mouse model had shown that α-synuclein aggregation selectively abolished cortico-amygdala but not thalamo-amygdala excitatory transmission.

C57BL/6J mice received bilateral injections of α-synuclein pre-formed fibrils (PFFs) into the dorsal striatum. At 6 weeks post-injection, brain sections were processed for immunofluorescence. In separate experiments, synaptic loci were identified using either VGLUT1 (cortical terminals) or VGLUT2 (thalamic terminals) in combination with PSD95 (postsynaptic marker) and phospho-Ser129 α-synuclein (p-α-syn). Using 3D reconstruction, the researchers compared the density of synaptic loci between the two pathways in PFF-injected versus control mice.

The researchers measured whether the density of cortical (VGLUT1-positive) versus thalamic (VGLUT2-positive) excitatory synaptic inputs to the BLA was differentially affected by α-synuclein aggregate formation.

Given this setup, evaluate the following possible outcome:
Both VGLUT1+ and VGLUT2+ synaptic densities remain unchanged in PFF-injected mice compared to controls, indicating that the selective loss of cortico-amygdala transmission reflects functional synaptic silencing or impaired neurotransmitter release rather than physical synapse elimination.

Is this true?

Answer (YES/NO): YES